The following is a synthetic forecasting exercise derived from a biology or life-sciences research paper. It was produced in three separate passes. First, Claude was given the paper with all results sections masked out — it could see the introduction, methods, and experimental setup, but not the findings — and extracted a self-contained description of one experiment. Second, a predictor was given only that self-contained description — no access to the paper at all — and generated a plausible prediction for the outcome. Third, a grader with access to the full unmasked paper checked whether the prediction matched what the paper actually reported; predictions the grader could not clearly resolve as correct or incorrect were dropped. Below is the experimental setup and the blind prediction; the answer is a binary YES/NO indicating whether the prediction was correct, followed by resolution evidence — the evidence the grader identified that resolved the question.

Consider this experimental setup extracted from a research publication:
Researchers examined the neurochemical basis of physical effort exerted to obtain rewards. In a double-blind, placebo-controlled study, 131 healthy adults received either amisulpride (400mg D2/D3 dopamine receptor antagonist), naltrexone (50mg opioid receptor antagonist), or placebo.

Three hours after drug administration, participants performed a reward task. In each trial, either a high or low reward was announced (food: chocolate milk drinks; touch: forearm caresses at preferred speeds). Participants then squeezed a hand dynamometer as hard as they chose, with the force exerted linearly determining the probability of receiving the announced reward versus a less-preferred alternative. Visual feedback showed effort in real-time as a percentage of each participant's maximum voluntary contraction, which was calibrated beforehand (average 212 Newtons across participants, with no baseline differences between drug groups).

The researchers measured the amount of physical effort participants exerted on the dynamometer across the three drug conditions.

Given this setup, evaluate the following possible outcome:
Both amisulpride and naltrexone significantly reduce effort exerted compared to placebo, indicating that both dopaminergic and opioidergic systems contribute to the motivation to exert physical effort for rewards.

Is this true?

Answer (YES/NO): YES